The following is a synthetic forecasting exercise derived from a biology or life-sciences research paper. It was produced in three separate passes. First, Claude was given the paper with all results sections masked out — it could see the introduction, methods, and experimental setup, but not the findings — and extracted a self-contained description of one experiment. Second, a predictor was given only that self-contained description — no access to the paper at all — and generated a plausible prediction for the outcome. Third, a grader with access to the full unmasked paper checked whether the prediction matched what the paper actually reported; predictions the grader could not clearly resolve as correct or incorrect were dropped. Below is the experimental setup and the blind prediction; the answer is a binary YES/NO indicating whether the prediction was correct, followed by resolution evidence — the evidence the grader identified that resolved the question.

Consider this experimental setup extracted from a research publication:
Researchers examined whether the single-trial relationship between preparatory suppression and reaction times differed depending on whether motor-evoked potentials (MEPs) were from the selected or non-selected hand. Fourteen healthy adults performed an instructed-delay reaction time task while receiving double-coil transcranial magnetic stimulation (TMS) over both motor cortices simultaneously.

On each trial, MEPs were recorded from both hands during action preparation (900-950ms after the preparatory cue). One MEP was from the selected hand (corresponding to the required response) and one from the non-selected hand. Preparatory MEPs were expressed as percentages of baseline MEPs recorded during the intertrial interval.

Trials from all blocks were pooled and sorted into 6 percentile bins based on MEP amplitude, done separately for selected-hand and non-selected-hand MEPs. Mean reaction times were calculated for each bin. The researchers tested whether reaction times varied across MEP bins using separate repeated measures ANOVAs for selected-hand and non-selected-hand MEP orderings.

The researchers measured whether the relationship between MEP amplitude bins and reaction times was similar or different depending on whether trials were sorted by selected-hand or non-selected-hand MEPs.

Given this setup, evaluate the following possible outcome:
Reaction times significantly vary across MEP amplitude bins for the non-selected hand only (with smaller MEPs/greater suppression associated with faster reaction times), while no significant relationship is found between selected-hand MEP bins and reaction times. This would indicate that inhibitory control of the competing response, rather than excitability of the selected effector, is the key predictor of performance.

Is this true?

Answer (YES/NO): YES